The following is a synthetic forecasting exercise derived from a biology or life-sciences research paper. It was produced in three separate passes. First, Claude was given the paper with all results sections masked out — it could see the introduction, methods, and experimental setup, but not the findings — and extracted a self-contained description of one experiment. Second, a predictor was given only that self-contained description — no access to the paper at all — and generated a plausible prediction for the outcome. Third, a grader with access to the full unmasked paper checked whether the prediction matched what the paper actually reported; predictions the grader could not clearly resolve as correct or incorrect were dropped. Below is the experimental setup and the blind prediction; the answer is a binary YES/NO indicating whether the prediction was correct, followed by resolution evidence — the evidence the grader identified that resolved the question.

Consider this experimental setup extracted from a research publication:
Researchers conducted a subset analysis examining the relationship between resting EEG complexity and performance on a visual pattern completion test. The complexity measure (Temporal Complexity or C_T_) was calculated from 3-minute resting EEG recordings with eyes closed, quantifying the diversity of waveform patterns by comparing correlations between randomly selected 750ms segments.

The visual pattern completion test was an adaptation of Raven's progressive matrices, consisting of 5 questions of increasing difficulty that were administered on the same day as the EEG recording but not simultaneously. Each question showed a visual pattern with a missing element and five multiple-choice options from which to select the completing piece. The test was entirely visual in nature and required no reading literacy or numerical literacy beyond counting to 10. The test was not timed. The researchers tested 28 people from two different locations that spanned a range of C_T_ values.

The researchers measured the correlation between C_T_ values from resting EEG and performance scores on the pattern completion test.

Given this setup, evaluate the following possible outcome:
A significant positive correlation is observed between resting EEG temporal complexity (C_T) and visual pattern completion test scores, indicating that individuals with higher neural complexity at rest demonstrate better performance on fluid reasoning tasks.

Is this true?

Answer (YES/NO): YES